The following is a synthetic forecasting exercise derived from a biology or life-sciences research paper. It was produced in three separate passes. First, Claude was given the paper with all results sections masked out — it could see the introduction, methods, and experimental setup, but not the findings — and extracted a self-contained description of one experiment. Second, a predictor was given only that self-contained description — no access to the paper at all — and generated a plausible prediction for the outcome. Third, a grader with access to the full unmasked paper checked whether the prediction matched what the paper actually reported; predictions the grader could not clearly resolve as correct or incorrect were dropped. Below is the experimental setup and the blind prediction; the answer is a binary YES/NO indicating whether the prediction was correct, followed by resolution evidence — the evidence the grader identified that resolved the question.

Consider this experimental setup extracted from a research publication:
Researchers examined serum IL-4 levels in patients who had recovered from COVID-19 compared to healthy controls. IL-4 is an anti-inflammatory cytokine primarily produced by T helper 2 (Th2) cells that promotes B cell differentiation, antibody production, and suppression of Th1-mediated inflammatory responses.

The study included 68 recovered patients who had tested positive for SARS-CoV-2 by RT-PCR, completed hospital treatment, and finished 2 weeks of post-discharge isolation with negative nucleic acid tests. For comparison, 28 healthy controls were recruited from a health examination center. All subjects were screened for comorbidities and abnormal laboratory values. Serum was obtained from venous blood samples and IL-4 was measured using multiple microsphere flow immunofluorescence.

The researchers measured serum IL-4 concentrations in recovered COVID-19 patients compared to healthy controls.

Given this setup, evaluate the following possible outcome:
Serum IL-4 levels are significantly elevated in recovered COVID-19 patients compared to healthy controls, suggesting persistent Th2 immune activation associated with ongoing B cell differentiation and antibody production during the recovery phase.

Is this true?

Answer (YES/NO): YES